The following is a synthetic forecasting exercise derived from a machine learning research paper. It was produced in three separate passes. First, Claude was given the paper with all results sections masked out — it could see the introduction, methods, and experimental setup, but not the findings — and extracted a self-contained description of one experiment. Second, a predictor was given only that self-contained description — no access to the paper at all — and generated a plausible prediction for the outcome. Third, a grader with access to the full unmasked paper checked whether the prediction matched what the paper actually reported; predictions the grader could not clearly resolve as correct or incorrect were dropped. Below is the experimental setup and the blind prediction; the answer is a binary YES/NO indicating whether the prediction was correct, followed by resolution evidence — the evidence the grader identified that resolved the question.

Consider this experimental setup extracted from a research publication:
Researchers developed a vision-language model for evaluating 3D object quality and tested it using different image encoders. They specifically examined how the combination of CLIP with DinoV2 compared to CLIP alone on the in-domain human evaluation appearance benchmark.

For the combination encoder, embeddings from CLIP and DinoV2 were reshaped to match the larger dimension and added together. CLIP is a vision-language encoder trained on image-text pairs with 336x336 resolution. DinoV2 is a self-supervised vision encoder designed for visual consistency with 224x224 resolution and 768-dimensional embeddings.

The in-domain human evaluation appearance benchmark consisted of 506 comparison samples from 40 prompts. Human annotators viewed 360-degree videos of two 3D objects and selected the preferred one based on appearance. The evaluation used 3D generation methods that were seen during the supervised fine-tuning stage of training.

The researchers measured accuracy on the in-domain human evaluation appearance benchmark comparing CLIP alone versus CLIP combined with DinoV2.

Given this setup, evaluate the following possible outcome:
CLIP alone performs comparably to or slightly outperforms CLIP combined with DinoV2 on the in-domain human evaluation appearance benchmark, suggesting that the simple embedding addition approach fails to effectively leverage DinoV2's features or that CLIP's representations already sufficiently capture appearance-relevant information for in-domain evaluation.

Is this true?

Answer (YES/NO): YES